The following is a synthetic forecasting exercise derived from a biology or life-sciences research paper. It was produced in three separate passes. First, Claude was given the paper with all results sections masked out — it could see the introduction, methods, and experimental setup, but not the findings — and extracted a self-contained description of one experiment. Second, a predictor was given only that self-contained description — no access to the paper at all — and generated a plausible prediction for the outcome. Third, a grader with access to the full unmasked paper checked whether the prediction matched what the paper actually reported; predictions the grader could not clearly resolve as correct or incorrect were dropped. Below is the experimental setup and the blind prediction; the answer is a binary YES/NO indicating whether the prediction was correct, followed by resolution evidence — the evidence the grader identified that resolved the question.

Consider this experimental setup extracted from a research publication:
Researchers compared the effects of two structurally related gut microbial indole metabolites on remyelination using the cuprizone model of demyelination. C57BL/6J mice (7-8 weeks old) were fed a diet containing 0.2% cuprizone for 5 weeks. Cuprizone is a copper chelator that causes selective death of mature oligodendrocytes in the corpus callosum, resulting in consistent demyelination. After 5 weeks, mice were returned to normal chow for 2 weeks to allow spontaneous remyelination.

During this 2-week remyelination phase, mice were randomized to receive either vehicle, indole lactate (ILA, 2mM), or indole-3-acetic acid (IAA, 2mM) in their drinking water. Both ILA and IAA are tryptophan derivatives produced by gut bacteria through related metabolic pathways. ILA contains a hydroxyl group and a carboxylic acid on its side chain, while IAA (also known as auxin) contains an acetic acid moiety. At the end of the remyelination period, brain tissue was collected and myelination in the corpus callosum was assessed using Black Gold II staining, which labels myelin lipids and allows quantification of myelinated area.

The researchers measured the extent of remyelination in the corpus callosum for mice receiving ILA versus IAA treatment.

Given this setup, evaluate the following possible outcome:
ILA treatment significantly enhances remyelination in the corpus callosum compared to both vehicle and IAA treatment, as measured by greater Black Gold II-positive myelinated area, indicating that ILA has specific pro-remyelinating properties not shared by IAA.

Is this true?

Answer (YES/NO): YES